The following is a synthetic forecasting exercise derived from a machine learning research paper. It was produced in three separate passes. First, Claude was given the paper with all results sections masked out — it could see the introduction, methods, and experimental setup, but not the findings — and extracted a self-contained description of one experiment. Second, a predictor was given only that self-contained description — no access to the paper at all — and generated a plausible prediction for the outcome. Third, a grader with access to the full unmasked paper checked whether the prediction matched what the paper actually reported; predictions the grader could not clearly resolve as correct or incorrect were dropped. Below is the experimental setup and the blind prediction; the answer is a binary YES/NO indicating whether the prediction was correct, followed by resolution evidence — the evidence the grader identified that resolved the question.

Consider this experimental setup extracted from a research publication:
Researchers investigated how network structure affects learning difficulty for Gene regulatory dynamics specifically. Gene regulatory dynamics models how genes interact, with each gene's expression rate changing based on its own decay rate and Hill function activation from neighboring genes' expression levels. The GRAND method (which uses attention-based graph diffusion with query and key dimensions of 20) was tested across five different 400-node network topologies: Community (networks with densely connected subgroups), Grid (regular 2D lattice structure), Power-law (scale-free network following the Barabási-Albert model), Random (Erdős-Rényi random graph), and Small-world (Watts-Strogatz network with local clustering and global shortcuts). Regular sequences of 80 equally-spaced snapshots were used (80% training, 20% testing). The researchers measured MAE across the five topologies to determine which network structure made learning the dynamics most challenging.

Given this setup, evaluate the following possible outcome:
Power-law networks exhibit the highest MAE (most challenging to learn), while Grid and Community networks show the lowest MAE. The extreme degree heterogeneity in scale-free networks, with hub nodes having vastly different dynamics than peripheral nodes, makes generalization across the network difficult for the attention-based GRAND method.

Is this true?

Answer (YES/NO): NO